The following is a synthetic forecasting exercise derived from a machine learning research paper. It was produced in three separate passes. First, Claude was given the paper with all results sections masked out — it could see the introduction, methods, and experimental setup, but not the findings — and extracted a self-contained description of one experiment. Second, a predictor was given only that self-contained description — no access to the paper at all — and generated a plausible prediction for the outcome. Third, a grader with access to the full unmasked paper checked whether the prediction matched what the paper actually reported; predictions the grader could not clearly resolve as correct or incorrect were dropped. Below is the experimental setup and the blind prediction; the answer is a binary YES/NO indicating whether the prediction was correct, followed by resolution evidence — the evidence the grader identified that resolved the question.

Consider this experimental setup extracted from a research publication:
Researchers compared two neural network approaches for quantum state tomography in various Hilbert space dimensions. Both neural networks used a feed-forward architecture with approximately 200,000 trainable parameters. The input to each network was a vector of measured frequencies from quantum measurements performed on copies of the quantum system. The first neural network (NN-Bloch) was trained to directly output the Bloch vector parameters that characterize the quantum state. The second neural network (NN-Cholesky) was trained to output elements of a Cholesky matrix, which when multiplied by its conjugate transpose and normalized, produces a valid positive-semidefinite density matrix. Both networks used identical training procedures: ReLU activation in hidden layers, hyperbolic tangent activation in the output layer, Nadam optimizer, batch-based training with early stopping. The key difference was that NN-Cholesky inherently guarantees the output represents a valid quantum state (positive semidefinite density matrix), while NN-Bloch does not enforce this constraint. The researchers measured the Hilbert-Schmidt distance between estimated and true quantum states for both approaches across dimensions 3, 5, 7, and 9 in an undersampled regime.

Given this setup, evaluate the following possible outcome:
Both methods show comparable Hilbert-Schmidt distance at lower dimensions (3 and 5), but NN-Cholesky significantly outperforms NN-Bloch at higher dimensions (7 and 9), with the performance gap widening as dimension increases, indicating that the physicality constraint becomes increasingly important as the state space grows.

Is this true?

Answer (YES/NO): NO